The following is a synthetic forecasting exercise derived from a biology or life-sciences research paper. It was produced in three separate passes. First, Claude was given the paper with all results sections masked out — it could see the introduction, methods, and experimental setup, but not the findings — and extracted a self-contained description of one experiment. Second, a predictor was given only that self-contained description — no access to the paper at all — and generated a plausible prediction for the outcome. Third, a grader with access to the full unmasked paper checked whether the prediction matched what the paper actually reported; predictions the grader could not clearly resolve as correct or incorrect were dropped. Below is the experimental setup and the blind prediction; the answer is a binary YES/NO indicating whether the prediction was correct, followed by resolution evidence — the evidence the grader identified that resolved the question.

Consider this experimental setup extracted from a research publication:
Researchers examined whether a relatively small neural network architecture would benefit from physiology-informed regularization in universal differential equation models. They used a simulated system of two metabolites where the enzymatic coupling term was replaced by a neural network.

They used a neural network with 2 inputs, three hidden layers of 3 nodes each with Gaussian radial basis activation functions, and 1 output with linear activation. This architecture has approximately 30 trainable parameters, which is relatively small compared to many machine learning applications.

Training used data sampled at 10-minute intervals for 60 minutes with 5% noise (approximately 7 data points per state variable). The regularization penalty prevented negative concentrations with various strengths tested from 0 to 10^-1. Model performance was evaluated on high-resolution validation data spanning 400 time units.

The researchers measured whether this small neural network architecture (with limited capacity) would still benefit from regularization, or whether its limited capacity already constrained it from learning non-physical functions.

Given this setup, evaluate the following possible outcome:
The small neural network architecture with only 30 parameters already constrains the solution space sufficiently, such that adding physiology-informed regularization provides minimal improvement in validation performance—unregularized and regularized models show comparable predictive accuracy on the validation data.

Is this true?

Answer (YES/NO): NO